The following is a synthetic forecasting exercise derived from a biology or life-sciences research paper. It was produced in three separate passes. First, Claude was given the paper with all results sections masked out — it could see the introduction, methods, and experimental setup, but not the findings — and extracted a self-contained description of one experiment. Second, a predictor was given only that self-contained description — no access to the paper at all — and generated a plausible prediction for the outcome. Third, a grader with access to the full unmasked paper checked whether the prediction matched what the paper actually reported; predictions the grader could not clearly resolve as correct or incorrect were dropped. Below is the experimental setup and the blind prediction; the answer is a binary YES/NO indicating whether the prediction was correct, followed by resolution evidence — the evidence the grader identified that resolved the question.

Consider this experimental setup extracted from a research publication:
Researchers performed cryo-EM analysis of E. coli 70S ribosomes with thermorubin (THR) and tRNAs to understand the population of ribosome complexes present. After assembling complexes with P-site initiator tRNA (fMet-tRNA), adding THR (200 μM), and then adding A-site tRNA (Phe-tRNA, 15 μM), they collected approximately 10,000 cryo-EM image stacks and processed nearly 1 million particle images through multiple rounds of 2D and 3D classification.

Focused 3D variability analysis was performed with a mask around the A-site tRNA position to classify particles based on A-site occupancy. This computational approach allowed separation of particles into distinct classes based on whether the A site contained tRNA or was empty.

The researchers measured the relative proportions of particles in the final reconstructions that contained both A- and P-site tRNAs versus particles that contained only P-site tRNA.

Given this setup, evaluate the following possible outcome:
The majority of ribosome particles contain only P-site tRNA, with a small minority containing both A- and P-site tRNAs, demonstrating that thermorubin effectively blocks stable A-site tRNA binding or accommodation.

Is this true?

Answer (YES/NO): NO